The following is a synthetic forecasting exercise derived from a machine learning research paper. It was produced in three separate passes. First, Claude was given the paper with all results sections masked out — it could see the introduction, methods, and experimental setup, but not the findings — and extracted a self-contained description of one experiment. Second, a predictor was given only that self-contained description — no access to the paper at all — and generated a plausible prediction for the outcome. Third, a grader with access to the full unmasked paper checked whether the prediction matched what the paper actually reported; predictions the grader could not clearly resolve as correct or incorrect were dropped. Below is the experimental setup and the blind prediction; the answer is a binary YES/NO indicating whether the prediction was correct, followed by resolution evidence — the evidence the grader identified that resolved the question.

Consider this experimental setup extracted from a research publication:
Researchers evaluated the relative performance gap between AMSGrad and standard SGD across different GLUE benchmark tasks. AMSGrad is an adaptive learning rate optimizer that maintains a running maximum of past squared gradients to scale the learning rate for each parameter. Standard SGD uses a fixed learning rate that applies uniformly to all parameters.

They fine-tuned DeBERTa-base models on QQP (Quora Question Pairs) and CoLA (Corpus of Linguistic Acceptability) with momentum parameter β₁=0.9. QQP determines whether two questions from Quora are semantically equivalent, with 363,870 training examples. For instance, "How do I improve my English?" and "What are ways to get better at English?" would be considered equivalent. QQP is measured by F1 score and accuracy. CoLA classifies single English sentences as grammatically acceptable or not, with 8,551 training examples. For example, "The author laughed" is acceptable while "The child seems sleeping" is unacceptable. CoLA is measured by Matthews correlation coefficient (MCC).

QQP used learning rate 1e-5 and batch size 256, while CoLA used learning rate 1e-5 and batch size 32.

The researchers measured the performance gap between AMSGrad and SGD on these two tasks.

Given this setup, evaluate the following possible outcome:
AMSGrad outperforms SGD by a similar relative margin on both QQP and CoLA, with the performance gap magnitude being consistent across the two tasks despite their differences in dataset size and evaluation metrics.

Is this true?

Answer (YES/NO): NO